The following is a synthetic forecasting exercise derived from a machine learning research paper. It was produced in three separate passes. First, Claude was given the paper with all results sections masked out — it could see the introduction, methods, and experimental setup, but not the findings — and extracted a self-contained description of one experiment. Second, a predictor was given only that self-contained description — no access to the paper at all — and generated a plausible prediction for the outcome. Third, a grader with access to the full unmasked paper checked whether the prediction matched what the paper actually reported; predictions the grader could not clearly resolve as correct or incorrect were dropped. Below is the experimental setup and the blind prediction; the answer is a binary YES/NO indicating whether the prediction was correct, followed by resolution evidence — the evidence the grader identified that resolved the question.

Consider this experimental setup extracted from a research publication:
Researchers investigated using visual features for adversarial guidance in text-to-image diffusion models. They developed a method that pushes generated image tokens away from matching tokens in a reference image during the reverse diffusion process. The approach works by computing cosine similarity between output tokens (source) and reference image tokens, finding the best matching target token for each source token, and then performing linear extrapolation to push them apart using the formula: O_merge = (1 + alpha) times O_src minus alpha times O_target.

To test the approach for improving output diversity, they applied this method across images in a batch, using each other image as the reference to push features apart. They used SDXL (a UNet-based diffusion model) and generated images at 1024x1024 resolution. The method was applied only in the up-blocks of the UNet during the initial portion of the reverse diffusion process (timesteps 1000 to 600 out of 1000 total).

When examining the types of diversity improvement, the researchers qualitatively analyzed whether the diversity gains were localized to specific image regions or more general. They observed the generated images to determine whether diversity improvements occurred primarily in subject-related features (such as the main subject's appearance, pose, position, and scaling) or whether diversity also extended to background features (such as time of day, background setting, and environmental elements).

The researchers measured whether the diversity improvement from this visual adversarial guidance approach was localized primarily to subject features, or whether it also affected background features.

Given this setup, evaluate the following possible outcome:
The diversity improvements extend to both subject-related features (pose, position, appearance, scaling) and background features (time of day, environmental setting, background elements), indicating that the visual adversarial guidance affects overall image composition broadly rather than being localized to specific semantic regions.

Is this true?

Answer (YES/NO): YES